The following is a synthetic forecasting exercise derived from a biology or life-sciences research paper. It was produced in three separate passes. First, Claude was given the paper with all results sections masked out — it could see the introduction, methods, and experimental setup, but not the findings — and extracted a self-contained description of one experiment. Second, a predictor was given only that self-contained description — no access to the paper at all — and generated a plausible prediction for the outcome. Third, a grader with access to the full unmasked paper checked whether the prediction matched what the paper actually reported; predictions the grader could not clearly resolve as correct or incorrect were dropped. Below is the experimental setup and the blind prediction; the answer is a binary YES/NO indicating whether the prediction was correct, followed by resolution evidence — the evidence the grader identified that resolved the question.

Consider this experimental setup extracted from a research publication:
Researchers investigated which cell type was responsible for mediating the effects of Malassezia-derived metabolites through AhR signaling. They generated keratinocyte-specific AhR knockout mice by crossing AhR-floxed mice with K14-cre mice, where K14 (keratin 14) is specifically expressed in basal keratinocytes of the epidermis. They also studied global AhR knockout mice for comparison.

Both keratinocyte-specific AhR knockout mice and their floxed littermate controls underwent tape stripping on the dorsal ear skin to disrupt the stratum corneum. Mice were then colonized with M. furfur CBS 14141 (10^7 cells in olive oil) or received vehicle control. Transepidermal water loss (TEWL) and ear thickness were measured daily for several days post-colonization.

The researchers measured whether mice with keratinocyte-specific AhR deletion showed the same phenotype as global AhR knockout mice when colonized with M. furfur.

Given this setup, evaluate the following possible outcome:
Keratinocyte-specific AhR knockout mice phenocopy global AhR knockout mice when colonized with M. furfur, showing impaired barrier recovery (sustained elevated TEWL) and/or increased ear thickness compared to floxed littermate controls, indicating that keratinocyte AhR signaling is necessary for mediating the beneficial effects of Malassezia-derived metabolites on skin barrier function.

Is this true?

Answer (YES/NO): YES